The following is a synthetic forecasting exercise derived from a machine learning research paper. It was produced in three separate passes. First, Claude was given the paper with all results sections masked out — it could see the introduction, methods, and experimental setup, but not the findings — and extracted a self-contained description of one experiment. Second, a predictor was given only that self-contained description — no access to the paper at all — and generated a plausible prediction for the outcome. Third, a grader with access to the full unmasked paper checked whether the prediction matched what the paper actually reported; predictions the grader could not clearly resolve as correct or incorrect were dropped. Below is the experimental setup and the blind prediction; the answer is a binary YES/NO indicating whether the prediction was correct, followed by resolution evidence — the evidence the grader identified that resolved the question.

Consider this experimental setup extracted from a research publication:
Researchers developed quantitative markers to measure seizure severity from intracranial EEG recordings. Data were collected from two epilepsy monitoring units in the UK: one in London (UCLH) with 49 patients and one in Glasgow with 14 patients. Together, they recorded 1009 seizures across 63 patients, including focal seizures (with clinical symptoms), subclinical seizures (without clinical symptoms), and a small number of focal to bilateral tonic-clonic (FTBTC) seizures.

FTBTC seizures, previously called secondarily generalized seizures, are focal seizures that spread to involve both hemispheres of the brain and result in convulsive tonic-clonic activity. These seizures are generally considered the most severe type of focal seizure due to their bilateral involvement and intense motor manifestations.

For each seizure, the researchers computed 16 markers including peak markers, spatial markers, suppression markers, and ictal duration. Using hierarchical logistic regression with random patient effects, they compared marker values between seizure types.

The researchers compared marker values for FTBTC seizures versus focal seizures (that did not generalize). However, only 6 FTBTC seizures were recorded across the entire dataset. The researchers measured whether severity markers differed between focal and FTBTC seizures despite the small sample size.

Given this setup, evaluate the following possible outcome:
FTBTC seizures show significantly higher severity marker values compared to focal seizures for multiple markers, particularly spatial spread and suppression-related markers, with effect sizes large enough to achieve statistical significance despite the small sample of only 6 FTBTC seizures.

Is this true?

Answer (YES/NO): YES